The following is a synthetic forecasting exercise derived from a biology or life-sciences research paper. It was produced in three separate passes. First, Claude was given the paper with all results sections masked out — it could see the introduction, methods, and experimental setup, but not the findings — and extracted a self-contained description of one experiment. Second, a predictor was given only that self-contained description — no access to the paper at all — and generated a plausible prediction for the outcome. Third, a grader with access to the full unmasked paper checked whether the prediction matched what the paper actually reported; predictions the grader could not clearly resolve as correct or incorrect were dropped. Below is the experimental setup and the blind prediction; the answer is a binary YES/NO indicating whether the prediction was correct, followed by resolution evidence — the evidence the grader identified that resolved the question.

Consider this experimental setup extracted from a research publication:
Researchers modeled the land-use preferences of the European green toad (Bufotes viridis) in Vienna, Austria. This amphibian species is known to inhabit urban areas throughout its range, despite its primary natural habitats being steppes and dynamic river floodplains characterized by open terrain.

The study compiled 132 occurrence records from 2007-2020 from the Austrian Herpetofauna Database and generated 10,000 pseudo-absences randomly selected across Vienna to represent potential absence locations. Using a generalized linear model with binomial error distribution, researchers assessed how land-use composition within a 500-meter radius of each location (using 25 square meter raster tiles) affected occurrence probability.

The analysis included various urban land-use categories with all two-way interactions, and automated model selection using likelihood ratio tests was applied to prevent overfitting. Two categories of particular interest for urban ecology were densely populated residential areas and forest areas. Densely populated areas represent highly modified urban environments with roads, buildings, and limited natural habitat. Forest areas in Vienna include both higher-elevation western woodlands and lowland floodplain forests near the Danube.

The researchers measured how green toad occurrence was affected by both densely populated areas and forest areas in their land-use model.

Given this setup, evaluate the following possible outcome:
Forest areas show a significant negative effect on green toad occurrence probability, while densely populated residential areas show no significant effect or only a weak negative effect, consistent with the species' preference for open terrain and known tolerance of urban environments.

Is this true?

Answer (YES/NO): NO